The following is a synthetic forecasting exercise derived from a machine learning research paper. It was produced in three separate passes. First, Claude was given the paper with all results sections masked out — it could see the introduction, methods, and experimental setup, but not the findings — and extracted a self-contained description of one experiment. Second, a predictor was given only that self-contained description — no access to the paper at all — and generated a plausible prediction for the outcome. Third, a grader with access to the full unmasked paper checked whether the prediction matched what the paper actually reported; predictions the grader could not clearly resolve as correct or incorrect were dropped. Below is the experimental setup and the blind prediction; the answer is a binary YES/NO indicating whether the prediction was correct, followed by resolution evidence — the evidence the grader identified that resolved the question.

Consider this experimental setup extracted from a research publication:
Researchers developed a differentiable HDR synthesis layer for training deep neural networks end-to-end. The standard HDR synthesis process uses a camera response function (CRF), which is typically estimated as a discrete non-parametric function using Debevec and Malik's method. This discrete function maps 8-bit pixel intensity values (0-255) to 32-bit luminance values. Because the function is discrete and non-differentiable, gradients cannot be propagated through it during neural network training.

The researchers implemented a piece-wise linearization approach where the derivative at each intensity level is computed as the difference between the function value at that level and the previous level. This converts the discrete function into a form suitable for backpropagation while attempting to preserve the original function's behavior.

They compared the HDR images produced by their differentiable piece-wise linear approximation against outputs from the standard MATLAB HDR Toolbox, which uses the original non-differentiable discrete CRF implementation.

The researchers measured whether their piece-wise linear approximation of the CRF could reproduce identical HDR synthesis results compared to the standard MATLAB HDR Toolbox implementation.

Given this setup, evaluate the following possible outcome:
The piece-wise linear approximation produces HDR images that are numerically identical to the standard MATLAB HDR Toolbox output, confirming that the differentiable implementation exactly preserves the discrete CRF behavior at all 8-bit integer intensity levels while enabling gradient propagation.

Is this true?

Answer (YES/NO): YES